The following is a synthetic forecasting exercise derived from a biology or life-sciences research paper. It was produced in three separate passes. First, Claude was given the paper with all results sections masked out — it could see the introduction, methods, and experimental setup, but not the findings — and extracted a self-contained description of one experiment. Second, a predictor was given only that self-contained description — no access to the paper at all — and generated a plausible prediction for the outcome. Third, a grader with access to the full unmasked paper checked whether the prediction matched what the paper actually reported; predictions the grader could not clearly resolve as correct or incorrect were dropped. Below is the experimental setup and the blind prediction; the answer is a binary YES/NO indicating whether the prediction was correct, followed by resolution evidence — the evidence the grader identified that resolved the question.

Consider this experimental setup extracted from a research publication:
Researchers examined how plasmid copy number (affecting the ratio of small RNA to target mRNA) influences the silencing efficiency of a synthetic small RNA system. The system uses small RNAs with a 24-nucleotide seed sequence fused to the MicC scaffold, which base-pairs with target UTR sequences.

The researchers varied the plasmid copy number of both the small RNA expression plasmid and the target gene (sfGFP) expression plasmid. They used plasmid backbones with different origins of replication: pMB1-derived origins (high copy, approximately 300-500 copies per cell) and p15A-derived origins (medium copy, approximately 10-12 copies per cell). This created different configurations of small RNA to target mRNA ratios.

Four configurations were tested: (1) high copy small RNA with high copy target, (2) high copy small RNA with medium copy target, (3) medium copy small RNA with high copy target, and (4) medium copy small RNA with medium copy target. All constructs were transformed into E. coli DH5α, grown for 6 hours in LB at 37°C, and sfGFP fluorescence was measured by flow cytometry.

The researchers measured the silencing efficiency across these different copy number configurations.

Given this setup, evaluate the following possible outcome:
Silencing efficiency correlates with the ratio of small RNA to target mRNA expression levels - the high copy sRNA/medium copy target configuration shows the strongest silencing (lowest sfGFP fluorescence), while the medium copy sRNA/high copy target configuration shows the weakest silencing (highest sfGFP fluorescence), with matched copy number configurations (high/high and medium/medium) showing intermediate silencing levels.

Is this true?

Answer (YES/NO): NO